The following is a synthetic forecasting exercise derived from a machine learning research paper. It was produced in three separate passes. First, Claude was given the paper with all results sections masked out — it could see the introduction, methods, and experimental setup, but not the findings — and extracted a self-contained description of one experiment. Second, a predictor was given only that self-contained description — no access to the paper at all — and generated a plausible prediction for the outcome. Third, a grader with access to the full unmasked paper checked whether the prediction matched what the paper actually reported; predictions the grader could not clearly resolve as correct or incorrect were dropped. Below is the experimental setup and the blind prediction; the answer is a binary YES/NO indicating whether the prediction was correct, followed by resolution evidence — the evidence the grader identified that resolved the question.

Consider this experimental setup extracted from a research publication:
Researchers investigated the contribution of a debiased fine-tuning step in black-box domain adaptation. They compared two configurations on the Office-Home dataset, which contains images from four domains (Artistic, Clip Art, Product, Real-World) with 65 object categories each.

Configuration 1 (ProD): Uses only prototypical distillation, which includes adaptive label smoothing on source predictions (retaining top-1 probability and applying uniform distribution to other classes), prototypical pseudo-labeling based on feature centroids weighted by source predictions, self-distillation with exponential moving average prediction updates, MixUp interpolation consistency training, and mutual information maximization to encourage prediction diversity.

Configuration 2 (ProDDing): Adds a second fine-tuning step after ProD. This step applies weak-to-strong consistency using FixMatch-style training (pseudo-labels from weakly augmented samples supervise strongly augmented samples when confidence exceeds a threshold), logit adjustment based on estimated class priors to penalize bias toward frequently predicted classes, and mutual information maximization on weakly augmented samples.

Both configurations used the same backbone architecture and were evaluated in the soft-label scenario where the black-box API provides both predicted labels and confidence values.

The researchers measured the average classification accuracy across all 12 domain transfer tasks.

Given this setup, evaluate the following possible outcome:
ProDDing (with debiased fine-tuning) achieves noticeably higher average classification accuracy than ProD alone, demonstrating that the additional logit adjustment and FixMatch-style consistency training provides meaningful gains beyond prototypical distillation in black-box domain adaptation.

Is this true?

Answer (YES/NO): YES